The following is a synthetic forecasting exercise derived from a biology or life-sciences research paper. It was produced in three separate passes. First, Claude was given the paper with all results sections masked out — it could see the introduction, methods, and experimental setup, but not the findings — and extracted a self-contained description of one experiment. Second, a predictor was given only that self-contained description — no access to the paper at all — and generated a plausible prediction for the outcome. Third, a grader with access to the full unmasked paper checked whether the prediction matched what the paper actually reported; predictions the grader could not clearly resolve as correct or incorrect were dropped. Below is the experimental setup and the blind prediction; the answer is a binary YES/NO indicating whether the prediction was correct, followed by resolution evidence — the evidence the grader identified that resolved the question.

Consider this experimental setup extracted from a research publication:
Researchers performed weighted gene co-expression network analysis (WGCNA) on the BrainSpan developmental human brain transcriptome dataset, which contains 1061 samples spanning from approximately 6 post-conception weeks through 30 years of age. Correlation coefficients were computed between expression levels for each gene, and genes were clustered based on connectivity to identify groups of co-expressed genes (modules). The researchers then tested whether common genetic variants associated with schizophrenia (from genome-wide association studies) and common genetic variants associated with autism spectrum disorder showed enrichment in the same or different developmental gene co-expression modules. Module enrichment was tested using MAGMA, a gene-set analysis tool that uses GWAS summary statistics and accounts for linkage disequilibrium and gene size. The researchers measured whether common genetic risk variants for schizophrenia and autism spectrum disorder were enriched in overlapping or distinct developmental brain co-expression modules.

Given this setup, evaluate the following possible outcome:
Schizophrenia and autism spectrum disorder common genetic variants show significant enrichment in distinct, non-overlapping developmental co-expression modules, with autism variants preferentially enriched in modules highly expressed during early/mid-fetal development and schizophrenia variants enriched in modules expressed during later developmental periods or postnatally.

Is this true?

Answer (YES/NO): NO